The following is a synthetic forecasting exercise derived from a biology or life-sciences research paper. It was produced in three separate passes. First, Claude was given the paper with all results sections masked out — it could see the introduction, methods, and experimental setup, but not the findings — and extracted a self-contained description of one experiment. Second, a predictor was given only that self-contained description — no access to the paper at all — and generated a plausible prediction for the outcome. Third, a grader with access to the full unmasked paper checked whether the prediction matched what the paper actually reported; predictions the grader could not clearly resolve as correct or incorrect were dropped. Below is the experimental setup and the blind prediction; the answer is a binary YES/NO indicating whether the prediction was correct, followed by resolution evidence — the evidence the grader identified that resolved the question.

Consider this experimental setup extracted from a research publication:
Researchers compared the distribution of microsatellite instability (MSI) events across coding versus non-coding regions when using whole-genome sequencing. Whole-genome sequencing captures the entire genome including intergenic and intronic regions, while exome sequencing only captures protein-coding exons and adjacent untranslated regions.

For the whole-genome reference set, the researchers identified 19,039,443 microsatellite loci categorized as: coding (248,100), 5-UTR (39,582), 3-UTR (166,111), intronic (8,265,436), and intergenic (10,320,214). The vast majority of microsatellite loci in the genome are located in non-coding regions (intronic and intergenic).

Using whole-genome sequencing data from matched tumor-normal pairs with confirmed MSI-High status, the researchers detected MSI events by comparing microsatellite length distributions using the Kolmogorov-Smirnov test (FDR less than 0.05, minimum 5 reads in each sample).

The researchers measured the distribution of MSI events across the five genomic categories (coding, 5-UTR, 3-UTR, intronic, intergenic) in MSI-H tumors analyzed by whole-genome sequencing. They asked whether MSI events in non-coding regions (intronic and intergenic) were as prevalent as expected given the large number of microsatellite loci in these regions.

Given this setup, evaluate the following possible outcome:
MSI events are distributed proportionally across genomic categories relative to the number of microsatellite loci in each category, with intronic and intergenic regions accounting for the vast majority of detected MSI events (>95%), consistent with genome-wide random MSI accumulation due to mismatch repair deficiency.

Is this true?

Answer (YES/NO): NO